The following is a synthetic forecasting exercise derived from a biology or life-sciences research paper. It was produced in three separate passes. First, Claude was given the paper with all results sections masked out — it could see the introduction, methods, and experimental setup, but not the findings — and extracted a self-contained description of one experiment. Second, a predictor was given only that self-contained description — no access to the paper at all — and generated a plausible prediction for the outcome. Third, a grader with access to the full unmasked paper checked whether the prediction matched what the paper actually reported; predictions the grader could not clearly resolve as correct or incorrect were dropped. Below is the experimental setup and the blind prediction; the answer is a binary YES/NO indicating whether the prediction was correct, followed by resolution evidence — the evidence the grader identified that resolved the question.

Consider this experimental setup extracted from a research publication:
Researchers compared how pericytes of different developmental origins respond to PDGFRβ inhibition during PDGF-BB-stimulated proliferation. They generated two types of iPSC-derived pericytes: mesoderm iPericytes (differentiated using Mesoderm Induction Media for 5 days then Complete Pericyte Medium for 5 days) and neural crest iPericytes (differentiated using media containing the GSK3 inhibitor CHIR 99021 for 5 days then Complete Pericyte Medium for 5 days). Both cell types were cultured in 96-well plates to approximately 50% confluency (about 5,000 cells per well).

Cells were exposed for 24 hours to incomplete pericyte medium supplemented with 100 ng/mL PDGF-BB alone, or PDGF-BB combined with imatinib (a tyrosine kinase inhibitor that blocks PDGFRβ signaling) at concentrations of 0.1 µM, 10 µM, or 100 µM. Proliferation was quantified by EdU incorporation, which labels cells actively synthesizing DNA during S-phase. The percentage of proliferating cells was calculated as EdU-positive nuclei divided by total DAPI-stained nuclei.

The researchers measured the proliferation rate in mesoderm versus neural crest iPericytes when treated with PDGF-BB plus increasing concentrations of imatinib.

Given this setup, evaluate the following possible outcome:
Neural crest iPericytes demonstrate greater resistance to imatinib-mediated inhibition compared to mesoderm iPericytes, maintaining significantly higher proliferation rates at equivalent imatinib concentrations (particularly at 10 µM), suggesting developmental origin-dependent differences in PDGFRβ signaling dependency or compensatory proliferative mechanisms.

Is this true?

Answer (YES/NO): YES